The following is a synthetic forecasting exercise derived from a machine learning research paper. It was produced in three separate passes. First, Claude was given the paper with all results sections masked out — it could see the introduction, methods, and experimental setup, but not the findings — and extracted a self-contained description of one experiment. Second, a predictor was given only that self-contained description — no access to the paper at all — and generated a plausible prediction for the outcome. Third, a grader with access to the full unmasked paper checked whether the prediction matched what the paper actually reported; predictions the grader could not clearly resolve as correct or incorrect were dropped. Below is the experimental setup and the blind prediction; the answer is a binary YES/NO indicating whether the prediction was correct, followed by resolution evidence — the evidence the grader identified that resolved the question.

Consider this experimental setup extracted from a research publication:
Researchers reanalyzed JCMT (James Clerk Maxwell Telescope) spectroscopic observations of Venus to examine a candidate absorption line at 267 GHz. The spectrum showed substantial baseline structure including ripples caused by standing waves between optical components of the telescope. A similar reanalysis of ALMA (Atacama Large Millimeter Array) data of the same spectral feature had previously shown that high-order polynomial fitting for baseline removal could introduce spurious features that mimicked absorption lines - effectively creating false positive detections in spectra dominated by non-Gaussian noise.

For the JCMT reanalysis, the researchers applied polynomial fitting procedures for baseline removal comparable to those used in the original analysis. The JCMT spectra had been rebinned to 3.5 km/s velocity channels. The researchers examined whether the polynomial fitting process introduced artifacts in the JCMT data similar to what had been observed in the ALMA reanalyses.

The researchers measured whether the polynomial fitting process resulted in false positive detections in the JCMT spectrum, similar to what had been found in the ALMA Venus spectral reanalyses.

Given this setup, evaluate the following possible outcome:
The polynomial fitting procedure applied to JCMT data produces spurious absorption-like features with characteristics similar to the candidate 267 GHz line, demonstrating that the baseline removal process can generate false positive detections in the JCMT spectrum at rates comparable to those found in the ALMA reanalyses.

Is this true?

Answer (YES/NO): YES